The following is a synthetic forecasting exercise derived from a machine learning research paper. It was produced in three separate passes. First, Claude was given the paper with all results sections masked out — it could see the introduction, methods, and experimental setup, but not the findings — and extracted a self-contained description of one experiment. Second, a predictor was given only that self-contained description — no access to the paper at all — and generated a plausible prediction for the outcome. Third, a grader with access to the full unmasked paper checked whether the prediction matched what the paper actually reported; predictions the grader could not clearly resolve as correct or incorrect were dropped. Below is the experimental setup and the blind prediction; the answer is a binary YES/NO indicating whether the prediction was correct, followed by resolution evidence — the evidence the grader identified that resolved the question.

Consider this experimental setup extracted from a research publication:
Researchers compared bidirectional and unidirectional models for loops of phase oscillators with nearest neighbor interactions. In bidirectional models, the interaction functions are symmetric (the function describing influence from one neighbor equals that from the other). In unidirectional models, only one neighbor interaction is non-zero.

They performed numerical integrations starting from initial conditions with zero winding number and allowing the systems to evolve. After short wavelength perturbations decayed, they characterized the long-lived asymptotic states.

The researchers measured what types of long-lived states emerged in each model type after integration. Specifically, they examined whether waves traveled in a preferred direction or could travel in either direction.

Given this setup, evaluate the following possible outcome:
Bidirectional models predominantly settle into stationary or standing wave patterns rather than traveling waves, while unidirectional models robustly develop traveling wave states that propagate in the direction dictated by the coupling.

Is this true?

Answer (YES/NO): NO